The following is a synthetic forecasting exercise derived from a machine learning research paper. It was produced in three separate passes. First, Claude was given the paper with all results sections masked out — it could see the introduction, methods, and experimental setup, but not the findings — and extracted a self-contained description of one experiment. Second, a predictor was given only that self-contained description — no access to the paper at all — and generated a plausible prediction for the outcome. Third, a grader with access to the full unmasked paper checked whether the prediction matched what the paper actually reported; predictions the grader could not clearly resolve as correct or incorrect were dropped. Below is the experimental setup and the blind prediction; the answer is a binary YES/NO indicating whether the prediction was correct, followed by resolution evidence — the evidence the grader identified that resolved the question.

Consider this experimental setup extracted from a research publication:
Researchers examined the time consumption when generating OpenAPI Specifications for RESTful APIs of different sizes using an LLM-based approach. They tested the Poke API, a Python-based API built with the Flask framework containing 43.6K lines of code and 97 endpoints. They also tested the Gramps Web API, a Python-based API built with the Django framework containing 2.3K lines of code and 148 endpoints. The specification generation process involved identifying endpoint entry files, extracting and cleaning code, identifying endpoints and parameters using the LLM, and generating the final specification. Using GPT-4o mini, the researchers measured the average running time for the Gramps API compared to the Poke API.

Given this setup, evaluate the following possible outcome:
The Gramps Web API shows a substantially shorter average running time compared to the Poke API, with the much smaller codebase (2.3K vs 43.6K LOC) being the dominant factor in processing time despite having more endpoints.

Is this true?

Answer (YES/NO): YES